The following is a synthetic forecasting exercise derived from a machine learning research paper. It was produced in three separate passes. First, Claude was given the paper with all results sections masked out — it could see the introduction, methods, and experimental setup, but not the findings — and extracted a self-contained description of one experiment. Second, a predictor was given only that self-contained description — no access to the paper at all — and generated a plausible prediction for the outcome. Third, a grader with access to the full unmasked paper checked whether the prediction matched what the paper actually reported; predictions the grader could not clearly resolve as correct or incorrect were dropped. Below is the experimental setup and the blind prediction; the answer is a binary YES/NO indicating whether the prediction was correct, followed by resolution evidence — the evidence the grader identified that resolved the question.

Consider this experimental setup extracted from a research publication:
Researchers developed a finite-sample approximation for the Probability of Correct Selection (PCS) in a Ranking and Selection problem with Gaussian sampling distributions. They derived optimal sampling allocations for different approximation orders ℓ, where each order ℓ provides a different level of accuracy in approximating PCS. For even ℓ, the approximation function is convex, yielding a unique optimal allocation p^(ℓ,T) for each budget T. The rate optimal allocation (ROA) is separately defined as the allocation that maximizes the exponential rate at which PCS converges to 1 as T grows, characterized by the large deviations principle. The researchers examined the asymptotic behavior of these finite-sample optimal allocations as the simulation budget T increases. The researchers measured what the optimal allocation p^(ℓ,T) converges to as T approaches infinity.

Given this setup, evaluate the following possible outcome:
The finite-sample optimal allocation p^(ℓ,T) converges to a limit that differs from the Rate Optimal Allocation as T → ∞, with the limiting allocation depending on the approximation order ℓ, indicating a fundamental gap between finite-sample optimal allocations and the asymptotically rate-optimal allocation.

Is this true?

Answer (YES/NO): NO